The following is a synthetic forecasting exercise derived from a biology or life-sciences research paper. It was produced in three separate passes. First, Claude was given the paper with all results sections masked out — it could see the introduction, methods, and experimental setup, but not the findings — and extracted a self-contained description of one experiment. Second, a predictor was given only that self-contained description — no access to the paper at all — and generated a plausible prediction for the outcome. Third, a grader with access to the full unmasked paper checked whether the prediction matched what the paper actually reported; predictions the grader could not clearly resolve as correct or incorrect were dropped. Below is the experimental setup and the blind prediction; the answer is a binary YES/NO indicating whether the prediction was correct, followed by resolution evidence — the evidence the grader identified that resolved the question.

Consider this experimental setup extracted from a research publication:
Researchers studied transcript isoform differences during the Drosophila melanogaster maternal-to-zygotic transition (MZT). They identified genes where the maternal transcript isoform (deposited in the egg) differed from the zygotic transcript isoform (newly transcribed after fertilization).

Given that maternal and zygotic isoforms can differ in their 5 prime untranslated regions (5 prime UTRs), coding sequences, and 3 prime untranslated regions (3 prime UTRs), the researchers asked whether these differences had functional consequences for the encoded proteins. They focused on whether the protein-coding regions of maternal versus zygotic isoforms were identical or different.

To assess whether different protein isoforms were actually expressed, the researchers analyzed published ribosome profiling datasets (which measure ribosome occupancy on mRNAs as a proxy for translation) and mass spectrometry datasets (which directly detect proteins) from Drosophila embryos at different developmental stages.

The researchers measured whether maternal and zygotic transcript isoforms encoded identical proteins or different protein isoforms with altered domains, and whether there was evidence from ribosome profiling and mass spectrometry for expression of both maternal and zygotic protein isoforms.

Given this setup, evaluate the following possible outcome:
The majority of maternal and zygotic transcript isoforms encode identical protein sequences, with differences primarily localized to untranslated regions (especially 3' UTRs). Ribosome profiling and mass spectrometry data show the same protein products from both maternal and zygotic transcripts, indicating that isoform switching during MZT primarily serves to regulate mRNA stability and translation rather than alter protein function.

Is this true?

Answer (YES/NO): NO